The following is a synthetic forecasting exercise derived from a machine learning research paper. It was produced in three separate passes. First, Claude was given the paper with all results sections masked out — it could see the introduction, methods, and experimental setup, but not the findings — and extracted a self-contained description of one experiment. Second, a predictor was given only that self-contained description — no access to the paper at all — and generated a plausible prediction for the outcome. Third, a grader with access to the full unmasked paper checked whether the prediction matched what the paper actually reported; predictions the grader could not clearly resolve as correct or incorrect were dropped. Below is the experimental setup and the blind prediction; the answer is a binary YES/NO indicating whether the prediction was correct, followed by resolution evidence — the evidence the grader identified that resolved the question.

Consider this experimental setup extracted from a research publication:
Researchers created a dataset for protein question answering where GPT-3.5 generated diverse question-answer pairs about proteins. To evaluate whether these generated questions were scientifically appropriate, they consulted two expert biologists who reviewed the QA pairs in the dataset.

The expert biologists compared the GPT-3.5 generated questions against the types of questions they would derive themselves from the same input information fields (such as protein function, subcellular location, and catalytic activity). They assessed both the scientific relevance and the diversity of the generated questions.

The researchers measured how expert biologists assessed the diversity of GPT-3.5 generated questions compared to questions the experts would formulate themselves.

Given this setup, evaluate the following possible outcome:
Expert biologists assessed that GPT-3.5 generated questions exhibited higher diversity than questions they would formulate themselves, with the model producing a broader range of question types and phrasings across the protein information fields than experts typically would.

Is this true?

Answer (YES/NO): YES